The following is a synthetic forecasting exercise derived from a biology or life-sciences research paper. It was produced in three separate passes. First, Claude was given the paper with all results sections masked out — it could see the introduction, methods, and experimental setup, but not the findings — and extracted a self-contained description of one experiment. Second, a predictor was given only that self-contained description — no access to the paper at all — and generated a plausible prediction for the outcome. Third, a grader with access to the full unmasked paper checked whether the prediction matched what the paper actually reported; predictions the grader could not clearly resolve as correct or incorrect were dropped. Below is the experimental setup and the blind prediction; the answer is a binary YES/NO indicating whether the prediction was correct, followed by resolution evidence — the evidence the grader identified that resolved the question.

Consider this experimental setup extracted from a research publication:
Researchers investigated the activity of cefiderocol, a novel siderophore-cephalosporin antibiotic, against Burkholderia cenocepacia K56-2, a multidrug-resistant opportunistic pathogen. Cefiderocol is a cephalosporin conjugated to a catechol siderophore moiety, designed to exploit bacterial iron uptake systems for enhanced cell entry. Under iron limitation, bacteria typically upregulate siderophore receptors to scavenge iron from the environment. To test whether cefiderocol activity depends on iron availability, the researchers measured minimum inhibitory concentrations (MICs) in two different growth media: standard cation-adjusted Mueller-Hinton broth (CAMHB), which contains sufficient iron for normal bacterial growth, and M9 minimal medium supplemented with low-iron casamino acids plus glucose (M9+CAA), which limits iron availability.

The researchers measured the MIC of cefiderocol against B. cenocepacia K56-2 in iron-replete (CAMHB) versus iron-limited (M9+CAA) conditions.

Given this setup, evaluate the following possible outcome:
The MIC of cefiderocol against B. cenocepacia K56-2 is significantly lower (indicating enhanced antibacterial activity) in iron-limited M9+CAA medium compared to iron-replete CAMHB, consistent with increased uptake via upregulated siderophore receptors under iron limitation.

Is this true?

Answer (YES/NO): NO